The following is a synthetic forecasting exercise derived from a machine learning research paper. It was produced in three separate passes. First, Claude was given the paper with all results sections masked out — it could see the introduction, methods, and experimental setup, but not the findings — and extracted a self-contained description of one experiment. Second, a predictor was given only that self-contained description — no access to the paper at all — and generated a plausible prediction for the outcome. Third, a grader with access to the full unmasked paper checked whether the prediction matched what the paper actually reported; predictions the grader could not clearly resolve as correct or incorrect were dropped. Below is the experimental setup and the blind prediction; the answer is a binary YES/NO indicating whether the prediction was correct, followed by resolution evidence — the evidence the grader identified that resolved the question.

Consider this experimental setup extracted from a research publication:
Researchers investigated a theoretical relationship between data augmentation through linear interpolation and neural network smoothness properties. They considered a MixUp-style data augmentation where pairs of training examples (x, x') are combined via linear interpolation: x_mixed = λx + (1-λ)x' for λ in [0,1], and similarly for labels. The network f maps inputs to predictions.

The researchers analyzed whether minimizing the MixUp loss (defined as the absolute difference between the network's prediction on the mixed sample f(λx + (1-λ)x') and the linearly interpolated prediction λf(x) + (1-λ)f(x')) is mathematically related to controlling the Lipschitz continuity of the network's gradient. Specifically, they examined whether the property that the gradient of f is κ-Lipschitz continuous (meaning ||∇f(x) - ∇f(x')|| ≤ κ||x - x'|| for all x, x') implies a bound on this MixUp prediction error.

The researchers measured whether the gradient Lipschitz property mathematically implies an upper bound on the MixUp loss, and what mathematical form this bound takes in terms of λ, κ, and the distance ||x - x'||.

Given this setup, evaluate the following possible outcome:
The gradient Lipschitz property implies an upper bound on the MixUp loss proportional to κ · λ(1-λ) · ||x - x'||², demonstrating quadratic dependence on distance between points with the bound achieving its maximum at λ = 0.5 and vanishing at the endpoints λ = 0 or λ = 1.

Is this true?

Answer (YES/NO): YES